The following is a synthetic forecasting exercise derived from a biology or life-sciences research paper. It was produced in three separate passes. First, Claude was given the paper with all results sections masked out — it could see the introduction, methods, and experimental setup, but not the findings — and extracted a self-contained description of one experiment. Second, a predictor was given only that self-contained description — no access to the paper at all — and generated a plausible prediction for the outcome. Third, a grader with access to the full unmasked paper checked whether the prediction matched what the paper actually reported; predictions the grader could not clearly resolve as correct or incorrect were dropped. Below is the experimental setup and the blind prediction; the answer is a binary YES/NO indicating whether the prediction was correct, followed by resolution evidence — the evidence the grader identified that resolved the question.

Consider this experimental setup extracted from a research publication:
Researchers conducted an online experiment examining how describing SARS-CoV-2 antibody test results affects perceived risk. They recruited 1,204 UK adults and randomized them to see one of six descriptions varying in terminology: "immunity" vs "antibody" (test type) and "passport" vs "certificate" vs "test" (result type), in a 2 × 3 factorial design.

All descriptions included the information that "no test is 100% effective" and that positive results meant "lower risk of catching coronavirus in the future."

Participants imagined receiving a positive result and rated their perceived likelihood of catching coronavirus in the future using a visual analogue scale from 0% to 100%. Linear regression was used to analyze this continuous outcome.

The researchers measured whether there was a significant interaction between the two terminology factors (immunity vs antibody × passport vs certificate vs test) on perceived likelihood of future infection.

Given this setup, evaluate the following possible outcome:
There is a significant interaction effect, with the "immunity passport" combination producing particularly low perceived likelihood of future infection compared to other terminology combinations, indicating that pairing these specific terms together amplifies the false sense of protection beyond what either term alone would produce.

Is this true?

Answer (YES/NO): NO